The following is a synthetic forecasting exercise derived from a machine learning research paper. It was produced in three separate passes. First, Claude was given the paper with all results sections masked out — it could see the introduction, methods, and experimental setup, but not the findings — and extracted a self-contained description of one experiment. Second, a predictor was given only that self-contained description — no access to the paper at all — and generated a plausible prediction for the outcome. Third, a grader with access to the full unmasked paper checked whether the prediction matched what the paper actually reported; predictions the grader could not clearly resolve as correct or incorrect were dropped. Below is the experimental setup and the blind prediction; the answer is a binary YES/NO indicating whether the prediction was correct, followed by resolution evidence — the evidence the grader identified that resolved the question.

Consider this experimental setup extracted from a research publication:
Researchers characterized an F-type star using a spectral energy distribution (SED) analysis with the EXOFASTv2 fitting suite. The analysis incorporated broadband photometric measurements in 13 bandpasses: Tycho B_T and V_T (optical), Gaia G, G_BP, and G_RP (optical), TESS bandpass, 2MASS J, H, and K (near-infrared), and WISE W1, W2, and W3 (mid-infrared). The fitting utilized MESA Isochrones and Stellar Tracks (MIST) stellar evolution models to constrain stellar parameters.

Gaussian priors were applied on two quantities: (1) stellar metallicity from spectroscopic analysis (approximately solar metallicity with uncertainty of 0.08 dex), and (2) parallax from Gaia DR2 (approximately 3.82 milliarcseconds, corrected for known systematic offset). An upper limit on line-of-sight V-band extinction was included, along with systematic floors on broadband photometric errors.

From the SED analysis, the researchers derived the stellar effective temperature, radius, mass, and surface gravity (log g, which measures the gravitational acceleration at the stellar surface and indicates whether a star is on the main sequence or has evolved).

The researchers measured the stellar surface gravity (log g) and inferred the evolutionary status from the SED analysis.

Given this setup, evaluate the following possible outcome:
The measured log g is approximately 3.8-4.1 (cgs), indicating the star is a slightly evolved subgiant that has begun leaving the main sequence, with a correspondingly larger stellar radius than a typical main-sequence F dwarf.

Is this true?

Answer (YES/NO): NO